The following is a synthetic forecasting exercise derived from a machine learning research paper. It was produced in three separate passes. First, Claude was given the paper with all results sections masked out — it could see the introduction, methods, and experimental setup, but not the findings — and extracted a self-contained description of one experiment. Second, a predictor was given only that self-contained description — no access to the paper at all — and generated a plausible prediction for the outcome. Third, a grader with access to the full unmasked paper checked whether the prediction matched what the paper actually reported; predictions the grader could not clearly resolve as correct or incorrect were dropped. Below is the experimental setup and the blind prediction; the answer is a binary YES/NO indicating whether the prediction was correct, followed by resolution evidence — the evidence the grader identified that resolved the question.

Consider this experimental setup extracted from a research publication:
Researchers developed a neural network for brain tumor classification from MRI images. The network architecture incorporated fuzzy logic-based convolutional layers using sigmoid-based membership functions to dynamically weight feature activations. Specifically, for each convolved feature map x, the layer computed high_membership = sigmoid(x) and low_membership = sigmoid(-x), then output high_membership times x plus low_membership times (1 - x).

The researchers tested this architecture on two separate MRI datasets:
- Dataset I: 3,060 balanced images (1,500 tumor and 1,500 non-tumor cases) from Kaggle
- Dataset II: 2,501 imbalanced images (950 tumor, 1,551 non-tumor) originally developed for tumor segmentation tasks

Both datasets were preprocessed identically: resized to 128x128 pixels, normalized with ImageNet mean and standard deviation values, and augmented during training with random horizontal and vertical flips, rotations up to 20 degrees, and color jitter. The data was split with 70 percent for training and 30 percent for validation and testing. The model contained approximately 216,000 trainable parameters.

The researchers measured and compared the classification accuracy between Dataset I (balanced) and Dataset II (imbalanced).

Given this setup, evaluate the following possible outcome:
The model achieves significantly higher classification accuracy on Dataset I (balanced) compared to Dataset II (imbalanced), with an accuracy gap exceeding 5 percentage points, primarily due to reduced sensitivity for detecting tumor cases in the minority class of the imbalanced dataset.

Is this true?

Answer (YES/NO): NO